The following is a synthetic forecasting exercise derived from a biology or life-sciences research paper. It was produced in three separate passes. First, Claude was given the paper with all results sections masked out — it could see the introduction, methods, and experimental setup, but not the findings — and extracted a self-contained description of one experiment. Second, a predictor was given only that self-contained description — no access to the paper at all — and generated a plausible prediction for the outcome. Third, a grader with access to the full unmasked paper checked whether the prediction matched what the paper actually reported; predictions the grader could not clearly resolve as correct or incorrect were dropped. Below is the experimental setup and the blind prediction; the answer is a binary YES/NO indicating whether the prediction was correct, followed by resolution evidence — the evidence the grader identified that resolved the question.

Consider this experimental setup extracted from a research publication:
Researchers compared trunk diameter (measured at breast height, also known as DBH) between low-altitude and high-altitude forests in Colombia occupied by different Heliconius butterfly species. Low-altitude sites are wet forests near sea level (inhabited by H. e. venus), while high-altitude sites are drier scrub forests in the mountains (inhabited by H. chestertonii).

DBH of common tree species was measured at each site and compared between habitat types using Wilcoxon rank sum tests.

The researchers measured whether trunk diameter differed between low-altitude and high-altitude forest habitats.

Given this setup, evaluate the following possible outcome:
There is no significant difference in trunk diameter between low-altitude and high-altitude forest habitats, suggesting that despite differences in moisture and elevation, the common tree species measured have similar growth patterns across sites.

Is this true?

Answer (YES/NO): NO